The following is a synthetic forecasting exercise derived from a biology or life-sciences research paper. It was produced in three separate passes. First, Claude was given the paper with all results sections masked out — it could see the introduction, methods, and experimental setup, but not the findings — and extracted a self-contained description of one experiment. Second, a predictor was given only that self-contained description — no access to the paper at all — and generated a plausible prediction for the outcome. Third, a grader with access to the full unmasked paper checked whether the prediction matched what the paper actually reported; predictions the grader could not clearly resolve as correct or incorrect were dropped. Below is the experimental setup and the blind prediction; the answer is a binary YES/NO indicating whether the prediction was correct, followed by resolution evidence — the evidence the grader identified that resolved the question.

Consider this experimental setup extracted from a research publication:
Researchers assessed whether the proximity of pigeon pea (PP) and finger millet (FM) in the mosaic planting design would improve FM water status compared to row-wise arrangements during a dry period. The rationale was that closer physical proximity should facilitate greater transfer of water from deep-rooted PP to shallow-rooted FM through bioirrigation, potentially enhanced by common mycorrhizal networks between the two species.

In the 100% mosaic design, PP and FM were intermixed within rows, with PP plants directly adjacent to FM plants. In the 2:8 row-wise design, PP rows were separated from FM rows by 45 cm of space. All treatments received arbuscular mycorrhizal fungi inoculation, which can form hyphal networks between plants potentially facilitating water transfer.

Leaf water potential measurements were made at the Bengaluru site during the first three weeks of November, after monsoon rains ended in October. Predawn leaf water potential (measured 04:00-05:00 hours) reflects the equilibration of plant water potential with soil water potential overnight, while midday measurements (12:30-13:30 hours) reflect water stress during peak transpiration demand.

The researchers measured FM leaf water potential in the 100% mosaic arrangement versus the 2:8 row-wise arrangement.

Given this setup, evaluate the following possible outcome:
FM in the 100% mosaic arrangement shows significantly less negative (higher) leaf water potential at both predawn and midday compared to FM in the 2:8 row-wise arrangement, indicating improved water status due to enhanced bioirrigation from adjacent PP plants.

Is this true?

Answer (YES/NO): NO